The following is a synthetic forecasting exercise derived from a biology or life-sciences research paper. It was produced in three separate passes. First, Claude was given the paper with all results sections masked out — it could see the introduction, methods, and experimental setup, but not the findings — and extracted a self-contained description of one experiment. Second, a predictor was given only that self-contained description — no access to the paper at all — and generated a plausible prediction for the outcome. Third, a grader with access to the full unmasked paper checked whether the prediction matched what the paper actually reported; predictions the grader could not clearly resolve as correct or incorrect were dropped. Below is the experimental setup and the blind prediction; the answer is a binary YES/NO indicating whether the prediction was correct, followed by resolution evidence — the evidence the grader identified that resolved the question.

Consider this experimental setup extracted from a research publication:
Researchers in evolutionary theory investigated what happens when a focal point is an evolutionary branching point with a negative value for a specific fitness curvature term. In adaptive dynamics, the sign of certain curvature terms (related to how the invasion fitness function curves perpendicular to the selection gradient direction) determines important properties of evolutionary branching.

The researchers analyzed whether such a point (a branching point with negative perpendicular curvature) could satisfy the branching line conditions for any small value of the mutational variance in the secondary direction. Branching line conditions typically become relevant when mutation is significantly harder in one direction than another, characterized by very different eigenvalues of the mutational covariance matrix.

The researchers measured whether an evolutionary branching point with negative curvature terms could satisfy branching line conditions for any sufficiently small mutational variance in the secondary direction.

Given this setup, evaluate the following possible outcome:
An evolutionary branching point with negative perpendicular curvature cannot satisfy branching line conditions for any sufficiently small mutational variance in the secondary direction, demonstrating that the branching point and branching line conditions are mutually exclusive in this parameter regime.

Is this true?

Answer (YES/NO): YES